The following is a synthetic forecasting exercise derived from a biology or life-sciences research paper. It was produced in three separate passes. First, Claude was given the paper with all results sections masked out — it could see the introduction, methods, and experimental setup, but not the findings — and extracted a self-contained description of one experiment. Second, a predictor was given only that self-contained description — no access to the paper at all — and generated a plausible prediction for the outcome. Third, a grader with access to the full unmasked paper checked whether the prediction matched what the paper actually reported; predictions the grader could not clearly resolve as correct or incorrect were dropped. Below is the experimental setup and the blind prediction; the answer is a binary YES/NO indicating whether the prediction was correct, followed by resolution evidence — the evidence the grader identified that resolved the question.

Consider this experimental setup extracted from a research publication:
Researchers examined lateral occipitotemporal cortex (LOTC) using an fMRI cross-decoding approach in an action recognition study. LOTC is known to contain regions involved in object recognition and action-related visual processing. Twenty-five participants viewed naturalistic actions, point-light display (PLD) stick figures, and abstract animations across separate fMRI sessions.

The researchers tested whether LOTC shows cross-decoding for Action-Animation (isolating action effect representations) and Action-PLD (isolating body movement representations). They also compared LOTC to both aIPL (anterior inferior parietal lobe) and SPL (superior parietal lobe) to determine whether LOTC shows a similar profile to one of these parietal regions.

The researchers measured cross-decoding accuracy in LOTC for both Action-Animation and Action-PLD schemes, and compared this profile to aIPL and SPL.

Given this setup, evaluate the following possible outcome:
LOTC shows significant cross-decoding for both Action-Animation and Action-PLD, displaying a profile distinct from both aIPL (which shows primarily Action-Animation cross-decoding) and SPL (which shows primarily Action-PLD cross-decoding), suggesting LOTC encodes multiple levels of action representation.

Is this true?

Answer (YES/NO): YES